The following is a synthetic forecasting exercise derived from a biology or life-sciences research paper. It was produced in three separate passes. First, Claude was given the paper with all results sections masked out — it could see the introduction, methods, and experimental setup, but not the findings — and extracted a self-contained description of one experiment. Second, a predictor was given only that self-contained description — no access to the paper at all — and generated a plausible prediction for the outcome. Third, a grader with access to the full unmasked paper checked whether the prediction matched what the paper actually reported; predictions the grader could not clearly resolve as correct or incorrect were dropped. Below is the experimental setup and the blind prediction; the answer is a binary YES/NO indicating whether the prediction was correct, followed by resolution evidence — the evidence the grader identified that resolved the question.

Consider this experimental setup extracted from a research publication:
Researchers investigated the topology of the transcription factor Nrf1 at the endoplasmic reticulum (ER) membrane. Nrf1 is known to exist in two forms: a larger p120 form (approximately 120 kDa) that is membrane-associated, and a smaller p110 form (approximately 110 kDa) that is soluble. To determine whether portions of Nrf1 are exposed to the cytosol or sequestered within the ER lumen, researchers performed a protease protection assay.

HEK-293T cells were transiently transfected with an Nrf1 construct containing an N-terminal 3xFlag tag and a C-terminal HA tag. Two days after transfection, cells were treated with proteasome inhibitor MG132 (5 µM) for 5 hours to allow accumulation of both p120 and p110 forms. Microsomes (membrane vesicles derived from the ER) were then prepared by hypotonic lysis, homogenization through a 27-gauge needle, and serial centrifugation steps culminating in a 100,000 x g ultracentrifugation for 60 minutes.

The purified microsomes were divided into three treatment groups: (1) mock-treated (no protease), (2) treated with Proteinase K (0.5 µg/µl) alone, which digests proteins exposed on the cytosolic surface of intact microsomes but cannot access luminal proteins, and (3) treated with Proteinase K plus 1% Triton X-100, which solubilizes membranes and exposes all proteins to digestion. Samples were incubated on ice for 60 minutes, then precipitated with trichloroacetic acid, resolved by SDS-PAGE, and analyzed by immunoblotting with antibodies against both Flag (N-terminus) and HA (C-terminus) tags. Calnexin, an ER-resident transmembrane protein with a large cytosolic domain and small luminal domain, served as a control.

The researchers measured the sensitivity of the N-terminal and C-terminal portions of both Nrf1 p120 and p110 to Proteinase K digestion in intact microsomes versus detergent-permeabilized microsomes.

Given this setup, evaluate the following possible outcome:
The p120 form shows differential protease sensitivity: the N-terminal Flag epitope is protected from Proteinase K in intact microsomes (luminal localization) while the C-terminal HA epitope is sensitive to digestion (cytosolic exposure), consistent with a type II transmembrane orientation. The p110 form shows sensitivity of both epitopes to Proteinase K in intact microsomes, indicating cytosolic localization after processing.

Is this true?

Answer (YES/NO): NO